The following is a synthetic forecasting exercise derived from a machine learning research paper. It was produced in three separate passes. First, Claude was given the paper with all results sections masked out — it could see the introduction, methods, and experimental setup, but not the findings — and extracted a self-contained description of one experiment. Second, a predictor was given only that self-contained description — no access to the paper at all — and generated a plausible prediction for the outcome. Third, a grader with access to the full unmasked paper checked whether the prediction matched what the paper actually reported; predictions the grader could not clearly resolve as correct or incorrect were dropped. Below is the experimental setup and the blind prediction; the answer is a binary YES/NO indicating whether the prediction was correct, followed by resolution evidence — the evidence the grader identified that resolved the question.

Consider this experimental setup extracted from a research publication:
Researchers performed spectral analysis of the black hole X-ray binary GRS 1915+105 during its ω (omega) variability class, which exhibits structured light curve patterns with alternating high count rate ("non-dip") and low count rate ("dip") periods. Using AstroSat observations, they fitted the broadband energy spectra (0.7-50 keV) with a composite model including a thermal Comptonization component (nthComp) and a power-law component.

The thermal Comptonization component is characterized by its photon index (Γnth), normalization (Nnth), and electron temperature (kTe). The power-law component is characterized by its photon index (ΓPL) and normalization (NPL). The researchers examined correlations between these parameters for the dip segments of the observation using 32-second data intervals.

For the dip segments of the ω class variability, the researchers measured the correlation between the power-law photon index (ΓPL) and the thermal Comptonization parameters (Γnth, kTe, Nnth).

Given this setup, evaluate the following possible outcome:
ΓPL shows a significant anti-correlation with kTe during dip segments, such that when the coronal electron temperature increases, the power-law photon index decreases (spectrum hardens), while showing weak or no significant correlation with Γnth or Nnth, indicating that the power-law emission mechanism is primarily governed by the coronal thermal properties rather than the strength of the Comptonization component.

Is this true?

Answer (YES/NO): NO